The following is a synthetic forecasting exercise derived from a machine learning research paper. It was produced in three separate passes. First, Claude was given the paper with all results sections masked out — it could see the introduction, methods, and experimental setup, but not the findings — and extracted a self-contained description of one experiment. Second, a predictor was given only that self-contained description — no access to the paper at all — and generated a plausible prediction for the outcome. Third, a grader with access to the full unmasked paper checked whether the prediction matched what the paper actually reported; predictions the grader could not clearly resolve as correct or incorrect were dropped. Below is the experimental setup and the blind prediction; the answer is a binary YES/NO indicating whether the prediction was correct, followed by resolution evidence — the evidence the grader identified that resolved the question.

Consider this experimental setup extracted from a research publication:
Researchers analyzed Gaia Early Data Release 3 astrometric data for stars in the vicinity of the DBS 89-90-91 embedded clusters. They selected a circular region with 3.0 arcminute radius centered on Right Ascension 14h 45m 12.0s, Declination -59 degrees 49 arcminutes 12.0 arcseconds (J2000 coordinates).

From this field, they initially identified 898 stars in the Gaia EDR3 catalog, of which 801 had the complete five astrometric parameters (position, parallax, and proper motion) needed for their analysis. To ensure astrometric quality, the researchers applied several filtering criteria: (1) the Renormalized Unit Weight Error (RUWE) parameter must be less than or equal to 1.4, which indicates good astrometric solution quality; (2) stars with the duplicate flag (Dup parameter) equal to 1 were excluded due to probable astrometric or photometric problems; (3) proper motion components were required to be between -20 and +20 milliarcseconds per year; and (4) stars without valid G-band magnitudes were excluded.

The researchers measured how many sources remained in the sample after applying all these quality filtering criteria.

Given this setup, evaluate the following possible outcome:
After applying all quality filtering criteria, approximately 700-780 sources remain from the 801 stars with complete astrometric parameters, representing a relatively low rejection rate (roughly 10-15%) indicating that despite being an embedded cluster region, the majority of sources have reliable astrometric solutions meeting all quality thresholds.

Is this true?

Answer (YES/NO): NO